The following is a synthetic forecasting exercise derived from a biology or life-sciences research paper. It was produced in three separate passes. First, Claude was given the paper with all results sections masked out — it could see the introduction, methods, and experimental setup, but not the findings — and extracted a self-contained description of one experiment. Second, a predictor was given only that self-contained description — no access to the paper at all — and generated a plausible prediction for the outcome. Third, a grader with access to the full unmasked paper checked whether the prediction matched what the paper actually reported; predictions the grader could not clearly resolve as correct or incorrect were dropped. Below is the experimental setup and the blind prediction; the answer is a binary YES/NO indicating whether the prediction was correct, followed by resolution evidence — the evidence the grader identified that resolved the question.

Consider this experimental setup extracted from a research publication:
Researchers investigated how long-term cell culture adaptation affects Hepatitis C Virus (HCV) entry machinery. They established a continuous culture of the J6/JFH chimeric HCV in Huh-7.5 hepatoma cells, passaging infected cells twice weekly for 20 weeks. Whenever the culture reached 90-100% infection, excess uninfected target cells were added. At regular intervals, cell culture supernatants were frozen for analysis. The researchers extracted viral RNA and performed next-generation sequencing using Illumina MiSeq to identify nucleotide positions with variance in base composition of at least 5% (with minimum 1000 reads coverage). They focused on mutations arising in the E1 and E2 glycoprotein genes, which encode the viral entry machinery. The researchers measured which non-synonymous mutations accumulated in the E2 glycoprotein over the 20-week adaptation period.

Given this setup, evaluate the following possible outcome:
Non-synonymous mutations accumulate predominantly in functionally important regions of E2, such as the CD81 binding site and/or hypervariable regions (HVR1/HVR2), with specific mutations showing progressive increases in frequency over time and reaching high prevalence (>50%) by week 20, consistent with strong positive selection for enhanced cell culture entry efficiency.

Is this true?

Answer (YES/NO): YES